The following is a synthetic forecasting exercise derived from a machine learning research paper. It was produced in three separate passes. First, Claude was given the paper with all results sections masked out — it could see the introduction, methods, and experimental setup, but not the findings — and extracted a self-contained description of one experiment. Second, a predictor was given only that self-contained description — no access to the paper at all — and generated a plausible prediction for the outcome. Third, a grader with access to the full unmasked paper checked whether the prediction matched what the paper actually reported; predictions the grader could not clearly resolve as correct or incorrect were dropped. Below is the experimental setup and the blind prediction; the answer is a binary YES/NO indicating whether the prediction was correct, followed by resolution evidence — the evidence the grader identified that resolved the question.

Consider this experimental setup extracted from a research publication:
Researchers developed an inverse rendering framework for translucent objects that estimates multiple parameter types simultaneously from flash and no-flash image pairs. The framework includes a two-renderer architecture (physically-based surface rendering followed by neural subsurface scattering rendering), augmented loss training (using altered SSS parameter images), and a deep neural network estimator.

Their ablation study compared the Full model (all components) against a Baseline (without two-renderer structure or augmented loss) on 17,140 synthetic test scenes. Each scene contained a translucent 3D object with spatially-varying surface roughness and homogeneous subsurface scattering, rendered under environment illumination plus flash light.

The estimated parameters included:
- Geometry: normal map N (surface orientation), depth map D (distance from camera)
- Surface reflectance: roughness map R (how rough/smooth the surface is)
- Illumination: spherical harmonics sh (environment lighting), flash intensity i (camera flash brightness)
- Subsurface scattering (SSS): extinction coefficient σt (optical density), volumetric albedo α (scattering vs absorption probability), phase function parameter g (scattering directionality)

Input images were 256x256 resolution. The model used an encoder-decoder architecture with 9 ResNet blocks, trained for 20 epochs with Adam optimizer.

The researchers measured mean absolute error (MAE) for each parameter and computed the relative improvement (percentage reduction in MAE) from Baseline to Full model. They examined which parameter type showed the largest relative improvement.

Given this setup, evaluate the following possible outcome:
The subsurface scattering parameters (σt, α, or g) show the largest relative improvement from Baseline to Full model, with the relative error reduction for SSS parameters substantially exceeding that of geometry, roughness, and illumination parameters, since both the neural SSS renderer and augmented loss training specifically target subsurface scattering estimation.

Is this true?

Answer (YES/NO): NO